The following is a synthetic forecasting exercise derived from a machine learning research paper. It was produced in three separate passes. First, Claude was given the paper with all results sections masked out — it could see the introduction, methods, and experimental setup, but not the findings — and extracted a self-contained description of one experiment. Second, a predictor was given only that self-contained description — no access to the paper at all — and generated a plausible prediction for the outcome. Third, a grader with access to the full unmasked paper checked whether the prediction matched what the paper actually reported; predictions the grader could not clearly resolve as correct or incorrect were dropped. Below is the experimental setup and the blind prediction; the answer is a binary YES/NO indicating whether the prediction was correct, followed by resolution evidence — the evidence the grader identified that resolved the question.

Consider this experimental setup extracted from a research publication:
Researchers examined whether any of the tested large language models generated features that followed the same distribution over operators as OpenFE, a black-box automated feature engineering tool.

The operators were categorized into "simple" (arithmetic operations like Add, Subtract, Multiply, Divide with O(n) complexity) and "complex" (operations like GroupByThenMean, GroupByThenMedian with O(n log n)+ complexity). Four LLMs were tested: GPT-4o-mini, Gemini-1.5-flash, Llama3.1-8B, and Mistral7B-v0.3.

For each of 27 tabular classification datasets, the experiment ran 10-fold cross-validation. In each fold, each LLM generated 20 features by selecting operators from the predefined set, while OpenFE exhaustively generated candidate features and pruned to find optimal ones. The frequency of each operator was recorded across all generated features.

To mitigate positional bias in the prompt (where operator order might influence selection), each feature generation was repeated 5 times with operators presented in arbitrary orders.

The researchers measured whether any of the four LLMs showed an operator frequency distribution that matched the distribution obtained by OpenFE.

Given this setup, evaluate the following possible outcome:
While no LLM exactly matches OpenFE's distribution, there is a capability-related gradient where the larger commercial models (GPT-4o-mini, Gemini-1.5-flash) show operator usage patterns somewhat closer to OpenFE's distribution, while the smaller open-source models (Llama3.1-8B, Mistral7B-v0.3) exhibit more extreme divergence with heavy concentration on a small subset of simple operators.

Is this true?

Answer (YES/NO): NO